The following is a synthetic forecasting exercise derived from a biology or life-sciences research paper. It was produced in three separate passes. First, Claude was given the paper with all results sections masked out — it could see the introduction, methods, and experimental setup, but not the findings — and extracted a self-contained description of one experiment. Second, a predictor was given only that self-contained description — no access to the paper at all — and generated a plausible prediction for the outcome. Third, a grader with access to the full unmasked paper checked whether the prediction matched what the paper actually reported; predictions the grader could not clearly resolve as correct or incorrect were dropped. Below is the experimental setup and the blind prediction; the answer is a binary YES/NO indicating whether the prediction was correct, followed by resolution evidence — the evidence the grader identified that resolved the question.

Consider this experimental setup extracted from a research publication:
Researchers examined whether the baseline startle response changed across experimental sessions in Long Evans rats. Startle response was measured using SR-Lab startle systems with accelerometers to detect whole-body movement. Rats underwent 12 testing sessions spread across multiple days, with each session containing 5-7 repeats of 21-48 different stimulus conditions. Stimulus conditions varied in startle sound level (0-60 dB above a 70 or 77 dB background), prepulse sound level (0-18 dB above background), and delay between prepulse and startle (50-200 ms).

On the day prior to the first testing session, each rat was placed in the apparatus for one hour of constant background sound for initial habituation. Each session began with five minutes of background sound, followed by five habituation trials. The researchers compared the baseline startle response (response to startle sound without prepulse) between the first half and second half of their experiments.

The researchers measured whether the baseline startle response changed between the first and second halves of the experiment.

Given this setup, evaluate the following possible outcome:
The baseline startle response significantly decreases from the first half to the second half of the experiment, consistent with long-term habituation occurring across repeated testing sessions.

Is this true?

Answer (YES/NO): NO